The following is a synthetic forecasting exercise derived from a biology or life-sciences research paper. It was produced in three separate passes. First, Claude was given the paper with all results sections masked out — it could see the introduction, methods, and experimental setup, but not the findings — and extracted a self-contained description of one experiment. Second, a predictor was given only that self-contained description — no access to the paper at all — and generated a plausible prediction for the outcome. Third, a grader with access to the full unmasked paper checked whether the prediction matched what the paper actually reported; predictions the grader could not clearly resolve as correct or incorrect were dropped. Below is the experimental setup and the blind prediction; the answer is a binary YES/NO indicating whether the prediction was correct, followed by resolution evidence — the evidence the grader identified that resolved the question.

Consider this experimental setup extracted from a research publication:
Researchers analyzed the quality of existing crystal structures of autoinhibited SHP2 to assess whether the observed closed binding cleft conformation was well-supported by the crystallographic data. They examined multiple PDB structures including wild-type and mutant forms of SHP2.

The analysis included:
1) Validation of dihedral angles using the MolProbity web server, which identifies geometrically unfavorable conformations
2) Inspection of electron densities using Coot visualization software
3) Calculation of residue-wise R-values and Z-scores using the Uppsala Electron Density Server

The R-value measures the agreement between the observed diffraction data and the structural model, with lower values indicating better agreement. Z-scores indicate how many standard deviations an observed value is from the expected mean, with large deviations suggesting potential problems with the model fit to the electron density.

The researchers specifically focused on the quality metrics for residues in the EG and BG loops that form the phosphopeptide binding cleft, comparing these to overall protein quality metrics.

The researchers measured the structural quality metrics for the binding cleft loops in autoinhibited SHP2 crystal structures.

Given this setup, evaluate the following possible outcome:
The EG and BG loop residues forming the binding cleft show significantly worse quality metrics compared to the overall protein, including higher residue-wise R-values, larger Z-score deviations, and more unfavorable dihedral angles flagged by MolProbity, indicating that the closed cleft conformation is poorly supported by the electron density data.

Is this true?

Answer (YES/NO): YES